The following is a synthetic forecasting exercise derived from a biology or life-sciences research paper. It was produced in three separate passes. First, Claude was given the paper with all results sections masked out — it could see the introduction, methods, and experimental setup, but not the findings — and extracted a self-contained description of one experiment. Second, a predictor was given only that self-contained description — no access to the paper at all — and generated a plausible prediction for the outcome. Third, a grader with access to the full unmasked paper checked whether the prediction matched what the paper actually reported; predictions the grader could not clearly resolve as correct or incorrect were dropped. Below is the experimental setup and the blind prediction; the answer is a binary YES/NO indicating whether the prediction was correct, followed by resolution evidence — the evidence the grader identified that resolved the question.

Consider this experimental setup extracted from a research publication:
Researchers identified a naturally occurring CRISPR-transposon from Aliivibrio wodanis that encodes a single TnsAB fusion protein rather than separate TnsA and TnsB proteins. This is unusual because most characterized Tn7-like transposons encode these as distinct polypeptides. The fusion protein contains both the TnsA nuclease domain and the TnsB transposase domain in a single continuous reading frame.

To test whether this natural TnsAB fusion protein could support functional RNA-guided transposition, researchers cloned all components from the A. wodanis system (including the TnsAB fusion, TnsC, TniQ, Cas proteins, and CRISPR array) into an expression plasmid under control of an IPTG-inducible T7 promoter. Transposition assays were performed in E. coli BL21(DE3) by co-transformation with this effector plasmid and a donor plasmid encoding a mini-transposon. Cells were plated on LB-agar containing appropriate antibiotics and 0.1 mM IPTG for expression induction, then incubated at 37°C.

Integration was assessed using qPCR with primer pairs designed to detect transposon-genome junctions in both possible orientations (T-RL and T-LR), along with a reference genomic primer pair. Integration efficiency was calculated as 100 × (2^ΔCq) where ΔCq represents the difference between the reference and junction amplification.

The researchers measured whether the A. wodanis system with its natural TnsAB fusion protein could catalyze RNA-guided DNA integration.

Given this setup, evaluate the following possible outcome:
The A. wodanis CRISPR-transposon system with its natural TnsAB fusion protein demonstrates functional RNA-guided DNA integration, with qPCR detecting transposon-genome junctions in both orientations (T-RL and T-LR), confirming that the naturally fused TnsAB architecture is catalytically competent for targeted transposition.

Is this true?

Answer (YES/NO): NO